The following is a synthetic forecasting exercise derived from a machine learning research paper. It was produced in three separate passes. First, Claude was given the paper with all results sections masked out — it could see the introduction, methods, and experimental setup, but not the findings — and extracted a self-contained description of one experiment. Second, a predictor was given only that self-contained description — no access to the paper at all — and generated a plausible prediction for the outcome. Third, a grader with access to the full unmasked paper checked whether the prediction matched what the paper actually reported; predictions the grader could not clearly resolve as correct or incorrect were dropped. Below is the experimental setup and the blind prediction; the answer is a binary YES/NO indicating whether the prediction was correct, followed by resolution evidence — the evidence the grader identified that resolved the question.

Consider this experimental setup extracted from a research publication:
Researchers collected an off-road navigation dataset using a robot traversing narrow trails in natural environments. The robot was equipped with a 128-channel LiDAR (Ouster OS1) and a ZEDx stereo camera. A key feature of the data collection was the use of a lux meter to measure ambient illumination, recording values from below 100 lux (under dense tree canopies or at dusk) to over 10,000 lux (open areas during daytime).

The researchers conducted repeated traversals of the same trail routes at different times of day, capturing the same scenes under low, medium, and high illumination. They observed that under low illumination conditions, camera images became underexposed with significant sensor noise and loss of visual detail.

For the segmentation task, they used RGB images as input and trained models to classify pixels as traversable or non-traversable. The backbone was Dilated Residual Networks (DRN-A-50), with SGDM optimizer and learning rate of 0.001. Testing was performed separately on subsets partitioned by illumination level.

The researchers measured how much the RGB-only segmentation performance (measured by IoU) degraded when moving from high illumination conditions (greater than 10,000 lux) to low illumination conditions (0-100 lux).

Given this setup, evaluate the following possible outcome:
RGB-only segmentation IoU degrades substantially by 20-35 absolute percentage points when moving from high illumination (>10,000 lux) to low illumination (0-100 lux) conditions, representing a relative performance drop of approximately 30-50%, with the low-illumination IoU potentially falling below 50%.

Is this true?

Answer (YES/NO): NO